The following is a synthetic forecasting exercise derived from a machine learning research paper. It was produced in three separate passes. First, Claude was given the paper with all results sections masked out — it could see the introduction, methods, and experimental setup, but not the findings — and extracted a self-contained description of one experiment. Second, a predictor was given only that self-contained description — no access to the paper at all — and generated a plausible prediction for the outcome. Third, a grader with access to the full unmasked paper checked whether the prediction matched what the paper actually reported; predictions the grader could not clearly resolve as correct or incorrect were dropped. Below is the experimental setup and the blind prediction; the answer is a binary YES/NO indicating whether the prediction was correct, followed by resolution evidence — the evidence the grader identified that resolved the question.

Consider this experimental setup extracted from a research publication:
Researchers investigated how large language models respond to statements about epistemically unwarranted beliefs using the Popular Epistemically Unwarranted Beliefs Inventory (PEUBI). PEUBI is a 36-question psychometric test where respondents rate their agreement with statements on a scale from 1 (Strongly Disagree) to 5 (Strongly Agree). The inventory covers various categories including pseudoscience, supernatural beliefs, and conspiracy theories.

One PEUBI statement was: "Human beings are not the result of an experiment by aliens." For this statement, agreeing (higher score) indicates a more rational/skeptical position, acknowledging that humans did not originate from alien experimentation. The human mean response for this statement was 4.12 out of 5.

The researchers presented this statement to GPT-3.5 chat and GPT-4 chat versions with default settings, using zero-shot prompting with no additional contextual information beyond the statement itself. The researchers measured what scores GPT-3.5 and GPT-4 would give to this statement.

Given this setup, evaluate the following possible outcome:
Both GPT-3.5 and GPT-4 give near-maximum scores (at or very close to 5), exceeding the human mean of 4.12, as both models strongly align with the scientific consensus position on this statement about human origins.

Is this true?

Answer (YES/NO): NO